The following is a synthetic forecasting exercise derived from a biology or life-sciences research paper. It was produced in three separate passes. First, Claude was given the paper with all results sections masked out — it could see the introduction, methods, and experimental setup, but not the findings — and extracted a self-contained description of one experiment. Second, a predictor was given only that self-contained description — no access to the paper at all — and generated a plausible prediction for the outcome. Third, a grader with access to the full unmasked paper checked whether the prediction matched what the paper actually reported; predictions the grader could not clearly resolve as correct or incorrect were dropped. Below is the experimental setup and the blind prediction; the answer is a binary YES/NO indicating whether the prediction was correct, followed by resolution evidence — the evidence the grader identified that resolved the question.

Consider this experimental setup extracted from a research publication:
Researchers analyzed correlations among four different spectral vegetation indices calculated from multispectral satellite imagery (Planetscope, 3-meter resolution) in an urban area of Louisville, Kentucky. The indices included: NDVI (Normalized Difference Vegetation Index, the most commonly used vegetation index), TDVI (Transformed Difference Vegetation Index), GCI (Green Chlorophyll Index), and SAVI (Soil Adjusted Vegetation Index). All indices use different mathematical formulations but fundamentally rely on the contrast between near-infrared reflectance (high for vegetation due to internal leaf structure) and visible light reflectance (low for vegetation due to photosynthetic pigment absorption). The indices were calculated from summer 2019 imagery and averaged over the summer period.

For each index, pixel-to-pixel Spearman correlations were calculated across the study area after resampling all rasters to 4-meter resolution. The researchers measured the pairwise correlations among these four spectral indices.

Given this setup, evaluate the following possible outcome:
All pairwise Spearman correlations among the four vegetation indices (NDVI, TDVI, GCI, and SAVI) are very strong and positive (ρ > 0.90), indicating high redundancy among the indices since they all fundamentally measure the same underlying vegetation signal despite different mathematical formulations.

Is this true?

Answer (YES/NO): YES